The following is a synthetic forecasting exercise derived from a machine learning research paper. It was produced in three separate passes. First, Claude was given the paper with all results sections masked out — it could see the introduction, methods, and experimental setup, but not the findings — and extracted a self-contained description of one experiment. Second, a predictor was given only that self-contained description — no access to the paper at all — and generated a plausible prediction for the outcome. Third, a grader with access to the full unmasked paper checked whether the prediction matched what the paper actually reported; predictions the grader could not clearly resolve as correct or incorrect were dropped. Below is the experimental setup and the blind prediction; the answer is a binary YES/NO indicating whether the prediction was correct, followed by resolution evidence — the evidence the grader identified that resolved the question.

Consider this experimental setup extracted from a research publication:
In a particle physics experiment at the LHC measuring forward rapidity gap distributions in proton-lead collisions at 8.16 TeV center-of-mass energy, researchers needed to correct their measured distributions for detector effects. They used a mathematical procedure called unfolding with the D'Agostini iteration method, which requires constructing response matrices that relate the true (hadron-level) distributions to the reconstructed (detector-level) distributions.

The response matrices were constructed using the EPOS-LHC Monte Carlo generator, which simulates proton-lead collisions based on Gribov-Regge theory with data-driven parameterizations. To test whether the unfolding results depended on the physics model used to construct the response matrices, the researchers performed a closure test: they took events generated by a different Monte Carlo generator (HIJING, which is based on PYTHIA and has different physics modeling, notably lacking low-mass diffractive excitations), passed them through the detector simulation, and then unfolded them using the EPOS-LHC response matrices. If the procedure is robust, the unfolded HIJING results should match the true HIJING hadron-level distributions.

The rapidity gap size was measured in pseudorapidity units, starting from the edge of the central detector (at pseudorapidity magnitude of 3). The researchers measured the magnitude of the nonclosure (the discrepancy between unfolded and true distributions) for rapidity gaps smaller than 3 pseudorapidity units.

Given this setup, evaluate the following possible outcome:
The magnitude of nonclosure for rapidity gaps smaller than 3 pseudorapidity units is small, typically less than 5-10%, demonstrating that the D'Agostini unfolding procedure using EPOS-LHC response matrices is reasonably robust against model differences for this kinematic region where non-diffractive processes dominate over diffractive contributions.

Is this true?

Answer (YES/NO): NO